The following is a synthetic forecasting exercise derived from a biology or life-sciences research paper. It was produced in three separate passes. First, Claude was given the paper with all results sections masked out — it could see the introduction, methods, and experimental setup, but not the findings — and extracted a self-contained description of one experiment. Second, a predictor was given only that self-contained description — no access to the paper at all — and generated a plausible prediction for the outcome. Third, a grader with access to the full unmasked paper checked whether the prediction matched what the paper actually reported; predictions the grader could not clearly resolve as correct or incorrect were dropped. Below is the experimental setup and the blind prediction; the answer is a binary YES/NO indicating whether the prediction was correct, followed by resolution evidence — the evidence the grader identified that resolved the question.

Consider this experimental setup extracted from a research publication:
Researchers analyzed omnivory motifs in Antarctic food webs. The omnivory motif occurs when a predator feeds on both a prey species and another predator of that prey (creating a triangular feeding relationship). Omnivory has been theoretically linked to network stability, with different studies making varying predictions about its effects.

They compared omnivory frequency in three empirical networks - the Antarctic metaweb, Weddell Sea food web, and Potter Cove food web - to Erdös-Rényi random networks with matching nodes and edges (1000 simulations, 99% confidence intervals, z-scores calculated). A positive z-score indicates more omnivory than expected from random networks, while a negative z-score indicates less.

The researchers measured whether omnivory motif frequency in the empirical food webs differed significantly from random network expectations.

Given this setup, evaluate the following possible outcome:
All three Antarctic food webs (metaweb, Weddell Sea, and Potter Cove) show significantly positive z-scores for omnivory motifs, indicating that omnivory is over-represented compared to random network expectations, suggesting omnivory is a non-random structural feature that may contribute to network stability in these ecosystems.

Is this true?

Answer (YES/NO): YES